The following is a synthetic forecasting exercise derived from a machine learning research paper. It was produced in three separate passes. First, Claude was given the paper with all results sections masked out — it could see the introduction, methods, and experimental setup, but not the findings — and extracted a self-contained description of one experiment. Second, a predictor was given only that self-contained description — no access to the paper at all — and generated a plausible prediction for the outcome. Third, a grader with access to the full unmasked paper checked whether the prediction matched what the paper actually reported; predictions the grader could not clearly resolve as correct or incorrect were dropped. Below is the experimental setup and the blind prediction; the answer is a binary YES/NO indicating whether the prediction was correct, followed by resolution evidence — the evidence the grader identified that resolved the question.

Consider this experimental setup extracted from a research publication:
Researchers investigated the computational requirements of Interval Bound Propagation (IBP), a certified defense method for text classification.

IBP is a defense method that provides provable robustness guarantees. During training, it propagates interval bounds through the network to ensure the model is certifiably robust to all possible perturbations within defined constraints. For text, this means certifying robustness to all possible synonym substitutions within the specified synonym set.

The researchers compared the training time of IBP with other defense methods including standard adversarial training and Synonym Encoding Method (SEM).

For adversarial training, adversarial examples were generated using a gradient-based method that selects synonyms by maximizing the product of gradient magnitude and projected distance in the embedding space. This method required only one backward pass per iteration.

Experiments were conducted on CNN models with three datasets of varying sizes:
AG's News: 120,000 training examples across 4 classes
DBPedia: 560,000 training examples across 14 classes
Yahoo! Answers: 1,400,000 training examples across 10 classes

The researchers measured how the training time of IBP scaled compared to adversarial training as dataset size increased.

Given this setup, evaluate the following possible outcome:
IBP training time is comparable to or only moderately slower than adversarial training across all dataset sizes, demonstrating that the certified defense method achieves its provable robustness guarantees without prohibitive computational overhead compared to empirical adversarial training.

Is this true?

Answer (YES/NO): NO